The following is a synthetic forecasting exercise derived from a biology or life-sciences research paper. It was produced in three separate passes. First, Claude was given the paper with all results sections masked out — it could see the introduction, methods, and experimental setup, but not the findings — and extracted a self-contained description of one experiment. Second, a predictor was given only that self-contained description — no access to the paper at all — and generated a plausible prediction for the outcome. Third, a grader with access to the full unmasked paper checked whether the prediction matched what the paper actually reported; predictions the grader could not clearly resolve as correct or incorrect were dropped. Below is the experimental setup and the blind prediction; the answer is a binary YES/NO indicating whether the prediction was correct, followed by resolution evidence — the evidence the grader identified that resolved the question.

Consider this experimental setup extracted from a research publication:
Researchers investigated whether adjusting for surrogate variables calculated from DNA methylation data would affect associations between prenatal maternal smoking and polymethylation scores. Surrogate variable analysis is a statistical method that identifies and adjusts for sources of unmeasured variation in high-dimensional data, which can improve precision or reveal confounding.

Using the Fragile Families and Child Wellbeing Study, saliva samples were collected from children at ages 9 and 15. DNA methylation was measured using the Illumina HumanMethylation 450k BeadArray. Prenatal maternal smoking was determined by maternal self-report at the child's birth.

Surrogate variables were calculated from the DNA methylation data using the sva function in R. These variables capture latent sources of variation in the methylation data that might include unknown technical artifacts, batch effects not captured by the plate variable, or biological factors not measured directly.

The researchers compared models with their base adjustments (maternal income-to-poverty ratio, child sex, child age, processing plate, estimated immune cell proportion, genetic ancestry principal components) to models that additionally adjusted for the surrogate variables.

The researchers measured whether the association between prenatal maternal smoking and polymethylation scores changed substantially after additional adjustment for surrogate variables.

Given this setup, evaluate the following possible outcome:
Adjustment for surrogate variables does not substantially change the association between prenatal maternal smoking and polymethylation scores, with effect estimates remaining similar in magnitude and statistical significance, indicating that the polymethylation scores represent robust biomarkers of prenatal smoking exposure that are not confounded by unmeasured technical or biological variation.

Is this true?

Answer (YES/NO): YES